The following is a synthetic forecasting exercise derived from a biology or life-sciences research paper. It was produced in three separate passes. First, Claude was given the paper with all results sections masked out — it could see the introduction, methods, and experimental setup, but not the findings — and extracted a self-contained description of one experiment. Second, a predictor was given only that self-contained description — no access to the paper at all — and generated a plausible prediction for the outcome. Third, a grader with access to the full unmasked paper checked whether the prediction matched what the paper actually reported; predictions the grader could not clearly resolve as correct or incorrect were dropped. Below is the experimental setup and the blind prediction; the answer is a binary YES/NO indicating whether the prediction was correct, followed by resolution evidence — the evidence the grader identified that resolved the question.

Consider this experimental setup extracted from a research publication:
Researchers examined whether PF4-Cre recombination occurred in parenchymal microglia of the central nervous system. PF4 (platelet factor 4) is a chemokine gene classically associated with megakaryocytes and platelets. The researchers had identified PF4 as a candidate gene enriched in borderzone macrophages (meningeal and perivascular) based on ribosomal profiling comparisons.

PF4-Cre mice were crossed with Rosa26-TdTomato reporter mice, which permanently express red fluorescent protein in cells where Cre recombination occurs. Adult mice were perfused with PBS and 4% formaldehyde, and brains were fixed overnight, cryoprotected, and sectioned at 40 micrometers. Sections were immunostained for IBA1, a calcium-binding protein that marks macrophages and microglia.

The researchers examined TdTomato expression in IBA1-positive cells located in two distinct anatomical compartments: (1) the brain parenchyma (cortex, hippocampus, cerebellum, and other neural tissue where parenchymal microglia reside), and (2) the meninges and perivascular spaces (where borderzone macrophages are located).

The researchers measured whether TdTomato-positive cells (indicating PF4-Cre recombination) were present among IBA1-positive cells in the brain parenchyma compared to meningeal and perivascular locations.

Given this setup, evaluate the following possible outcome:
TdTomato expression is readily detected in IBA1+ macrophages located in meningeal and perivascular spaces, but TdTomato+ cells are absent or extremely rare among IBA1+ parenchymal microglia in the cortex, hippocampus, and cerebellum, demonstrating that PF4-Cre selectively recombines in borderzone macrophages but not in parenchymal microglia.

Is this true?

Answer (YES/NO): NO